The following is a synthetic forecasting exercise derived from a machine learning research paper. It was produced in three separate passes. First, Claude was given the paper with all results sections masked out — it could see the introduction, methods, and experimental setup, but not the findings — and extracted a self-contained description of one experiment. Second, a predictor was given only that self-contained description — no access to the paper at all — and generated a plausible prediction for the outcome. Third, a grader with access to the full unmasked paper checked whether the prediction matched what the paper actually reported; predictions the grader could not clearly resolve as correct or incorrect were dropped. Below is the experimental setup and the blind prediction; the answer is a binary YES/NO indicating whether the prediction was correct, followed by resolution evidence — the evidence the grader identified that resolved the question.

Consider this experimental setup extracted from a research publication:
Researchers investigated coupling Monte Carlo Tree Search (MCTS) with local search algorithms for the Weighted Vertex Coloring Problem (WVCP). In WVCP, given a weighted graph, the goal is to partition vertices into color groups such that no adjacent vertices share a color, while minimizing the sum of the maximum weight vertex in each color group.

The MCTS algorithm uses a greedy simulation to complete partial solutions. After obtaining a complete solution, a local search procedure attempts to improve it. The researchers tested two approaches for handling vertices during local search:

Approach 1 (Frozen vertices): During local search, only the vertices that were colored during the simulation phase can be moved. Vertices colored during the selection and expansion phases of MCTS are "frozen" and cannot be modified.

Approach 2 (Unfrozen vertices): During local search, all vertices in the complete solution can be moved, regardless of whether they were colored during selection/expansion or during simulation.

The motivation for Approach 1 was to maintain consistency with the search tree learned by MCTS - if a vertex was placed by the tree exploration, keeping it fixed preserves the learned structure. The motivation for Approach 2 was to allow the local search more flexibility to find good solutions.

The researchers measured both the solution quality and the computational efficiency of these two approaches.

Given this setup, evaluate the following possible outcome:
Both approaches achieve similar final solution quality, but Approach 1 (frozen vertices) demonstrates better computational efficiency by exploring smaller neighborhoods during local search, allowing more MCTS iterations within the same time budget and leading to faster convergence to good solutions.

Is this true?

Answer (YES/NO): NO